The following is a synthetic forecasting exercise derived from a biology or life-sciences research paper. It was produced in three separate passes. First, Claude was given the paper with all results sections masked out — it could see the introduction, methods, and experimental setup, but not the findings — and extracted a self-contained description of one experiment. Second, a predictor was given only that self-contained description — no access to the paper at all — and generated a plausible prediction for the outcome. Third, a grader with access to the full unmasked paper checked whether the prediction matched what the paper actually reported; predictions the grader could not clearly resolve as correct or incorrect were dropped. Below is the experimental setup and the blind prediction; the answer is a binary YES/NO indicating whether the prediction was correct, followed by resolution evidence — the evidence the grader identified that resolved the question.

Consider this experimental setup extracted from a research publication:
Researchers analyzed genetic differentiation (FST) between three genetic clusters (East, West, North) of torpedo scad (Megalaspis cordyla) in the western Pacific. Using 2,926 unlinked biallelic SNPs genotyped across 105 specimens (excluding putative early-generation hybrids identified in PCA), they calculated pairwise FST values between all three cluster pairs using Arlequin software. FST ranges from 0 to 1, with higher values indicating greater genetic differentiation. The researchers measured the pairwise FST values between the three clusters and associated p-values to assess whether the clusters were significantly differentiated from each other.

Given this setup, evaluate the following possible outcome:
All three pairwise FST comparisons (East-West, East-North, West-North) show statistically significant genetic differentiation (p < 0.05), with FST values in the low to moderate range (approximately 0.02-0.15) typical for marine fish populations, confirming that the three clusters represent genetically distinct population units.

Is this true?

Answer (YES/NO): NO